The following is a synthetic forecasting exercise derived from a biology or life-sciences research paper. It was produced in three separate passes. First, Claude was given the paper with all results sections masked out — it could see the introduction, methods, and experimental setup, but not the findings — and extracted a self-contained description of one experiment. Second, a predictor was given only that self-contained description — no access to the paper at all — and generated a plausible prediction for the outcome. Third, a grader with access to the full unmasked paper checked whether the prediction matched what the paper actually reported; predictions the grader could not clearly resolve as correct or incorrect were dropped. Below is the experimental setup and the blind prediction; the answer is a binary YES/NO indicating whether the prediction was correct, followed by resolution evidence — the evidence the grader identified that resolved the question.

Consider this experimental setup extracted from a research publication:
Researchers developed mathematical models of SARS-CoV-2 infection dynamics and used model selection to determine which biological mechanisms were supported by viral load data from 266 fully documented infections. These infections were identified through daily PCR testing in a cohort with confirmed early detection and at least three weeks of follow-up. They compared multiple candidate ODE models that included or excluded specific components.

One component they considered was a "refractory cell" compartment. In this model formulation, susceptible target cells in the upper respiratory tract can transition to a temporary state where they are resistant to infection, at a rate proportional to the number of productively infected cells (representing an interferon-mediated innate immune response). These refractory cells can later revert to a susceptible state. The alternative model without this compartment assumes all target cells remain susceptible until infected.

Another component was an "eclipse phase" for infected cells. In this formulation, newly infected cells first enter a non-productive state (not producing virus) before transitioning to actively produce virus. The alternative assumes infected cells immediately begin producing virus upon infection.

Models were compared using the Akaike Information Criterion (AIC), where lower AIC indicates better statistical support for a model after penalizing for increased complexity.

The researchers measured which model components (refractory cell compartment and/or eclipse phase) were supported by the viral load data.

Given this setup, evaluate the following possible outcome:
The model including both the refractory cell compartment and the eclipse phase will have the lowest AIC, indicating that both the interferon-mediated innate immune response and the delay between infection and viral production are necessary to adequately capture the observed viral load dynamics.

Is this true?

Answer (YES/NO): YES